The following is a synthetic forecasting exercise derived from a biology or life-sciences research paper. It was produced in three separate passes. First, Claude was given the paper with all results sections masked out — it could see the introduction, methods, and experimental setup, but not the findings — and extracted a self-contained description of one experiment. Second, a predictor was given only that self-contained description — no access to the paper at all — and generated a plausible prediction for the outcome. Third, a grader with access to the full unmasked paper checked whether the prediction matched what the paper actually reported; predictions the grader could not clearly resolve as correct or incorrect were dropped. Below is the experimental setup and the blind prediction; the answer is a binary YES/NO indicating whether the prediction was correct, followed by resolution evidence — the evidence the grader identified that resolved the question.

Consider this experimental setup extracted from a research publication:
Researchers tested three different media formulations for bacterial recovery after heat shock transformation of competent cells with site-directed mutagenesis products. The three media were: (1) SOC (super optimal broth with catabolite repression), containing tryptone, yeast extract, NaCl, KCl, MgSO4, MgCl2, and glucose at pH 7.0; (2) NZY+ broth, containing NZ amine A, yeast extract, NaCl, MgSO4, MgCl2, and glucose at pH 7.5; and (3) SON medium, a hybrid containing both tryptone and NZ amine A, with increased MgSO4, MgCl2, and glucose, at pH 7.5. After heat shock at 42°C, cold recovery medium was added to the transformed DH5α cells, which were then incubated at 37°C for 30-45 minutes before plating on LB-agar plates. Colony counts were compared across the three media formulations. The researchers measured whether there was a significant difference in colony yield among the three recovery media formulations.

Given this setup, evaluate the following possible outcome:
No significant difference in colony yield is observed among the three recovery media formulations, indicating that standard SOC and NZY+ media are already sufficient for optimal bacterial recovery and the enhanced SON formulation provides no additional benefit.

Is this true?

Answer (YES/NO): YES